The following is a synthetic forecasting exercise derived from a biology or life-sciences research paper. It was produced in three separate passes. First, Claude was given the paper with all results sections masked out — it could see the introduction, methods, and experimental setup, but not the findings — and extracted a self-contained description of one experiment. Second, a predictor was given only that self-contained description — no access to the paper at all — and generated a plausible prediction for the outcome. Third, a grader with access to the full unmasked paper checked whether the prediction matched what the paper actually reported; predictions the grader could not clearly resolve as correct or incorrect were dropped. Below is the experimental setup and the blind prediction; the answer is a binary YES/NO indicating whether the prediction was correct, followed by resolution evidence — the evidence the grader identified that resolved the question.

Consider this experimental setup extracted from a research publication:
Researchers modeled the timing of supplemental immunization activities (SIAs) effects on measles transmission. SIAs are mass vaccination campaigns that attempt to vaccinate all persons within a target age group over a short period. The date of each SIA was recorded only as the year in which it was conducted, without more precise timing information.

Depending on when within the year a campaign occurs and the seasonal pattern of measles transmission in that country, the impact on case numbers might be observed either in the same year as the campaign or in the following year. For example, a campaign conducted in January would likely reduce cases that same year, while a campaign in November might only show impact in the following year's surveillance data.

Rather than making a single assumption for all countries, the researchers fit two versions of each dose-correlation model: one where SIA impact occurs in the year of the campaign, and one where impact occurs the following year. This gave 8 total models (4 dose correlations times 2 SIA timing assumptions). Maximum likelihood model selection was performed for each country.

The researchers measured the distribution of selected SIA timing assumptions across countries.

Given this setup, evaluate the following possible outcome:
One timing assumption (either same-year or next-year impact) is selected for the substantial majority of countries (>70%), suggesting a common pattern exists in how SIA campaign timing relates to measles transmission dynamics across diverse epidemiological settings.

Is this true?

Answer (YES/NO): NO